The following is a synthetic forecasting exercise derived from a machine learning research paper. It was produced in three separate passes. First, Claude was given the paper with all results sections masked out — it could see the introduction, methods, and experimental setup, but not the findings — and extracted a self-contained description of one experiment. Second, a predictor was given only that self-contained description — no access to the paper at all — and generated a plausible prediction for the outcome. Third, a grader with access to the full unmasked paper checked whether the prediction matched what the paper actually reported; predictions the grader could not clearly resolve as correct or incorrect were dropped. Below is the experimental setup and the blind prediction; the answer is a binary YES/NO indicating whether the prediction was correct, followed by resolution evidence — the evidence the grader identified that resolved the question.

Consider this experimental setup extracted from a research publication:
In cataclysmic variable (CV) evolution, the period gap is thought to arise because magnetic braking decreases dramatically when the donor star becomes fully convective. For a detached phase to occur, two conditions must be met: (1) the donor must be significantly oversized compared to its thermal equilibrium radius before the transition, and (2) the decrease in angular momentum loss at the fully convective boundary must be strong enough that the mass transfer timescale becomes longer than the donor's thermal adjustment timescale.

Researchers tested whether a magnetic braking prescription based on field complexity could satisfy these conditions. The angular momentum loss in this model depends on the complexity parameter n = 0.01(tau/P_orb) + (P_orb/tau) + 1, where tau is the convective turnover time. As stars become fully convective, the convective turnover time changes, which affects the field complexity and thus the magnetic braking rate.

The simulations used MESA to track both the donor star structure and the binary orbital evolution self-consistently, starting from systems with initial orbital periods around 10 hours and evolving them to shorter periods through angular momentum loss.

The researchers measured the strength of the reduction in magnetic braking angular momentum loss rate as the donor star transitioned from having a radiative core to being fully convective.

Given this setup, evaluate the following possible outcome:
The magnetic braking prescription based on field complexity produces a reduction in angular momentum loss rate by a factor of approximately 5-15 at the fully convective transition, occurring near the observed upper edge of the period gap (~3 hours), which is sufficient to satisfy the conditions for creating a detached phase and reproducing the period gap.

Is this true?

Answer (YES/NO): NO